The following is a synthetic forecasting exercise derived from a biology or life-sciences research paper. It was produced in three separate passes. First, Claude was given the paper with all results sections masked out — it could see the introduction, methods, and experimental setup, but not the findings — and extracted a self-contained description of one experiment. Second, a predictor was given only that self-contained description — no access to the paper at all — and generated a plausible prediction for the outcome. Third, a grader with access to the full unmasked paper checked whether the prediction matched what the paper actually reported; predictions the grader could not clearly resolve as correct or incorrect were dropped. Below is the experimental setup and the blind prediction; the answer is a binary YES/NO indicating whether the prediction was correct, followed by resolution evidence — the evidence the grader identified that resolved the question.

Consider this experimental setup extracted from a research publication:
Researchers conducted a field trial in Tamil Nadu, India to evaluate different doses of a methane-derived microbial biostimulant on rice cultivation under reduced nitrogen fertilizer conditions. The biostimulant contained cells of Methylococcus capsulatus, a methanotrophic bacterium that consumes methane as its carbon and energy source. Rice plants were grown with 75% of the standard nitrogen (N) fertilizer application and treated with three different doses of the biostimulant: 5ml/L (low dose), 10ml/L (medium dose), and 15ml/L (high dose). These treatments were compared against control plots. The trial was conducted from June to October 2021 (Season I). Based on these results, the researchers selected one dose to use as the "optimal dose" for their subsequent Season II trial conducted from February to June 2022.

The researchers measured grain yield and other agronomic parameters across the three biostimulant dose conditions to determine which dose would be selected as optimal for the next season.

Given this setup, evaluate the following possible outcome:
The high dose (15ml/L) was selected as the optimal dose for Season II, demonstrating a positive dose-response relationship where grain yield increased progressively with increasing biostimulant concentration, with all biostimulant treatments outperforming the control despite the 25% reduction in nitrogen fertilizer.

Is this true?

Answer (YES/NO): NO